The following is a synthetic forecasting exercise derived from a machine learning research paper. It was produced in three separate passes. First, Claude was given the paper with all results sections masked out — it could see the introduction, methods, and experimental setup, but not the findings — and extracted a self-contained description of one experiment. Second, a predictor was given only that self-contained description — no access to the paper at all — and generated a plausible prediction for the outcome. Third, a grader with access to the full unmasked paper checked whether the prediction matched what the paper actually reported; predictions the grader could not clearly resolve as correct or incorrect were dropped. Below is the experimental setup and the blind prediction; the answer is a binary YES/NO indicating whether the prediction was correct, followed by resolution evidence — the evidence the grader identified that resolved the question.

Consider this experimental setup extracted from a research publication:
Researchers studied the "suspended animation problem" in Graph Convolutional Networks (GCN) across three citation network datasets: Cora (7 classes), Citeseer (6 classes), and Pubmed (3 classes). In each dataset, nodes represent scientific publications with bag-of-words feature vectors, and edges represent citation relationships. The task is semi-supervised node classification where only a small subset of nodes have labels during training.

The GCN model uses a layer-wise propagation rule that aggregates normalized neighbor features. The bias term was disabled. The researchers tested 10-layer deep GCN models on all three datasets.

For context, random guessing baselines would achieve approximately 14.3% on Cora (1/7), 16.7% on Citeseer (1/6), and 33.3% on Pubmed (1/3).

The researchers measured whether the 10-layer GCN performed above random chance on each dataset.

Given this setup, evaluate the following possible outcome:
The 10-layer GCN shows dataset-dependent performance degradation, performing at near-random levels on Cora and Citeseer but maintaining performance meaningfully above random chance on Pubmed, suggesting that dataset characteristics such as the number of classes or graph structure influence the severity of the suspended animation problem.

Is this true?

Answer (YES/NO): NO